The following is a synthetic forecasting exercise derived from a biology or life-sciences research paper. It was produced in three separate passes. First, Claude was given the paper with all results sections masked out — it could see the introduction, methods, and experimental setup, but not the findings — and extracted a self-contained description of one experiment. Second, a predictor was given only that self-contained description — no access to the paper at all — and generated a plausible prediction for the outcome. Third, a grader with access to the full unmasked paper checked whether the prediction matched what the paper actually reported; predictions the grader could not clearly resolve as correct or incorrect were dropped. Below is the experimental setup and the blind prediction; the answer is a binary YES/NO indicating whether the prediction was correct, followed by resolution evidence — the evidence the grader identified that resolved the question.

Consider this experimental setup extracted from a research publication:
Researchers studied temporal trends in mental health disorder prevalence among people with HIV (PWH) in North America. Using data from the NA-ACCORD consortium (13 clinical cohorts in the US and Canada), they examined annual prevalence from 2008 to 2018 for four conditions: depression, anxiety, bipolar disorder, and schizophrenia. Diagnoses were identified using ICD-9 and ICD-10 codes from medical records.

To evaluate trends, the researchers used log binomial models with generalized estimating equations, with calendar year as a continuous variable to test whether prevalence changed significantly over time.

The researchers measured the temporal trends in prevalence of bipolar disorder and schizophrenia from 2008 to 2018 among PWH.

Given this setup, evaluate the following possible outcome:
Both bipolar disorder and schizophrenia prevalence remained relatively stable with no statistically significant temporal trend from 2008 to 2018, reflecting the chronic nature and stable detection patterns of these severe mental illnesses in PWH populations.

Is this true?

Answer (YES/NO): NO